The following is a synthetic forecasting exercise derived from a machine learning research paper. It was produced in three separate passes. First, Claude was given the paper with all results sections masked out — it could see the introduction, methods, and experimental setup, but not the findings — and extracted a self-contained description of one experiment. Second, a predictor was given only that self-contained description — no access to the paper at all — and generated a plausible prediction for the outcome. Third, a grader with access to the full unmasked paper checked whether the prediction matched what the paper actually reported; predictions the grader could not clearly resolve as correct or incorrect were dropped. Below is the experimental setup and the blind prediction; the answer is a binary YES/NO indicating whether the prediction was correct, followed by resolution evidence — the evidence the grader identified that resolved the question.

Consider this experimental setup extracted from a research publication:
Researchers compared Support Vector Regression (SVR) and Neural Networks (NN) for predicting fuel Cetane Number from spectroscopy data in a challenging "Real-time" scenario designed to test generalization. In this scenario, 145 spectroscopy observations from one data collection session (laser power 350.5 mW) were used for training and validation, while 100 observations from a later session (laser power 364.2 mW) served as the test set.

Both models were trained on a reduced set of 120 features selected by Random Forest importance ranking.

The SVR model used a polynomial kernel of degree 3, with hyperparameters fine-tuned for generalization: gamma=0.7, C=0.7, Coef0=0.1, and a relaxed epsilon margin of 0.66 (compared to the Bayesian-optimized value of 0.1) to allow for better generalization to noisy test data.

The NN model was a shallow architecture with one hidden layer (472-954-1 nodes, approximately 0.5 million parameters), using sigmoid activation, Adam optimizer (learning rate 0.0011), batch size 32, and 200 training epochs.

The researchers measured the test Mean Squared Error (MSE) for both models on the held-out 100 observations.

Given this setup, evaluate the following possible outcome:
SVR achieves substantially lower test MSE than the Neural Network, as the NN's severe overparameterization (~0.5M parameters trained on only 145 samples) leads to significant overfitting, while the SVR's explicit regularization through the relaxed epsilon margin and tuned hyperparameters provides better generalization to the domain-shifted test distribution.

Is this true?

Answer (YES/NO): YES